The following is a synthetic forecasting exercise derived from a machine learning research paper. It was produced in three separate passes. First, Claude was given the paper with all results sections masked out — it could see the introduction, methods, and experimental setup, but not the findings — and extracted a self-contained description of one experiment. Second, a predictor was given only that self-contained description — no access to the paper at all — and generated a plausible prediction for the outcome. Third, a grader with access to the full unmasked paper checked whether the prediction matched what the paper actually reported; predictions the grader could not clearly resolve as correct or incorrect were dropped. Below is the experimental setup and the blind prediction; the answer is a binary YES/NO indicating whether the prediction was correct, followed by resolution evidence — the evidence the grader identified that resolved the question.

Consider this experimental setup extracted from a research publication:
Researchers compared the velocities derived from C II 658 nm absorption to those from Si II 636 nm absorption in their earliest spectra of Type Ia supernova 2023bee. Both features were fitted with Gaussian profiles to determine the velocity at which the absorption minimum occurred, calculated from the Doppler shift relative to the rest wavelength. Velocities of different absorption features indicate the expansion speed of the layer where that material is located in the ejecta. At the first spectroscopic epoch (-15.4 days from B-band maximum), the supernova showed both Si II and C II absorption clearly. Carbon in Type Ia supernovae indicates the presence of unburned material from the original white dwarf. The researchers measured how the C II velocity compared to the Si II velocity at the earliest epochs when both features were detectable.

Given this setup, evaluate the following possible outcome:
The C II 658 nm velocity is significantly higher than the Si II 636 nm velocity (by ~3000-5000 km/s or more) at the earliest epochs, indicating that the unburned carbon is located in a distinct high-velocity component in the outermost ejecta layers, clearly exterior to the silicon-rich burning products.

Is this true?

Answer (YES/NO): NO